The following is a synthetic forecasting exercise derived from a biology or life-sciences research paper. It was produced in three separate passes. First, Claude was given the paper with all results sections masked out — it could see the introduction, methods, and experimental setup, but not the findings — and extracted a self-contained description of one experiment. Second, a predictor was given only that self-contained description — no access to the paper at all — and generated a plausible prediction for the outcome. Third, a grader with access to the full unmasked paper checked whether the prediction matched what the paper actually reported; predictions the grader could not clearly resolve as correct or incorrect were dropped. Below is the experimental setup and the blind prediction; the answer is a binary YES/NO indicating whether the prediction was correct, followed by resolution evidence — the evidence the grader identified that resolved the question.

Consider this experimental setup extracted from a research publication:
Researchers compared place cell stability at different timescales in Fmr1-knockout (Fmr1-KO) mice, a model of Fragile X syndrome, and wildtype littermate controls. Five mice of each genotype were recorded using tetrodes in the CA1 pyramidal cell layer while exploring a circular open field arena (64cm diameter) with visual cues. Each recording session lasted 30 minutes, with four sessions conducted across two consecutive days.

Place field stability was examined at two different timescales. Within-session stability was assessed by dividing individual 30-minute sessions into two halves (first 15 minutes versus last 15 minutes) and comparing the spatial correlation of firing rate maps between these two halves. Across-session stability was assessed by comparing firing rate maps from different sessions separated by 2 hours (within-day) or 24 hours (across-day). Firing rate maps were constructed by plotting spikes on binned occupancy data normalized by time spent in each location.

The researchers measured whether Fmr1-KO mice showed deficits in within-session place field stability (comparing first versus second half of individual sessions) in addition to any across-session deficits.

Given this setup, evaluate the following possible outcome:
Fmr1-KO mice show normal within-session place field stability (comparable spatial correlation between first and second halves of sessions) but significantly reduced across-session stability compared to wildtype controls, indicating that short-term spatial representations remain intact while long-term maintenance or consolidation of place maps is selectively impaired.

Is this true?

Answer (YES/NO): NO